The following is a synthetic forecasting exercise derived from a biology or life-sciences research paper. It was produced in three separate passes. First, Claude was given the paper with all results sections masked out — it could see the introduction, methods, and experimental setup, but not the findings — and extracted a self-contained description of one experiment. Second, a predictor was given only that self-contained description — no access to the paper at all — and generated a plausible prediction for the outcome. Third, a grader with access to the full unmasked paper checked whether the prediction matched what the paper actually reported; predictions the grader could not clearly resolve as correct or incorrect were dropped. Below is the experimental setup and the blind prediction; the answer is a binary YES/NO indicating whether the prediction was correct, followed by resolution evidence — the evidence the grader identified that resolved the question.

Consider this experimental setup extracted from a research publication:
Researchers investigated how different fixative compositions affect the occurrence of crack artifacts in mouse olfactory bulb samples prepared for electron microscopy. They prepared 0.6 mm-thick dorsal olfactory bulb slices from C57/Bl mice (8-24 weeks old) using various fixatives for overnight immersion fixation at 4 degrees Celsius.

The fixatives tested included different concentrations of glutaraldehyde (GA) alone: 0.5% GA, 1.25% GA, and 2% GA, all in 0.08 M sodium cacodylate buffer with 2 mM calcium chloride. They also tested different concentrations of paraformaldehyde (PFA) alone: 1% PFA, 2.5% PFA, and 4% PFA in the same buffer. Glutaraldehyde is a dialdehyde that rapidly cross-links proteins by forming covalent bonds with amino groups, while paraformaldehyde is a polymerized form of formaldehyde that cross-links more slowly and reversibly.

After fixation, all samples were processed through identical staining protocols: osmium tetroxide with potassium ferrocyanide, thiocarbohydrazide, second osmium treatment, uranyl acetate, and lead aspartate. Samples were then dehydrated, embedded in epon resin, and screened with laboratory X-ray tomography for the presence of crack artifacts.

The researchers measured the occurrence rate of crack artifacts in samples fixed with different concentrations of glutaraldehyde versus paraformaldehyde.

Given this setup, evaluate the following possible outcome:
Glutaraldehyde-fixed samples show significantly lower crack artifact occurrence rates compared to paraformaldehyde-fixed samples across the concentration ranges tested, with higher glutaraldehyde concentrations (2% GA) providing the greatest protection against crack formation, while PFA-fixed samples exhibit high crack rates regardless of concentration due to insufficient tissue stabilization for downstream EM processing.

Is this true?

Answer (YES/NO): NO